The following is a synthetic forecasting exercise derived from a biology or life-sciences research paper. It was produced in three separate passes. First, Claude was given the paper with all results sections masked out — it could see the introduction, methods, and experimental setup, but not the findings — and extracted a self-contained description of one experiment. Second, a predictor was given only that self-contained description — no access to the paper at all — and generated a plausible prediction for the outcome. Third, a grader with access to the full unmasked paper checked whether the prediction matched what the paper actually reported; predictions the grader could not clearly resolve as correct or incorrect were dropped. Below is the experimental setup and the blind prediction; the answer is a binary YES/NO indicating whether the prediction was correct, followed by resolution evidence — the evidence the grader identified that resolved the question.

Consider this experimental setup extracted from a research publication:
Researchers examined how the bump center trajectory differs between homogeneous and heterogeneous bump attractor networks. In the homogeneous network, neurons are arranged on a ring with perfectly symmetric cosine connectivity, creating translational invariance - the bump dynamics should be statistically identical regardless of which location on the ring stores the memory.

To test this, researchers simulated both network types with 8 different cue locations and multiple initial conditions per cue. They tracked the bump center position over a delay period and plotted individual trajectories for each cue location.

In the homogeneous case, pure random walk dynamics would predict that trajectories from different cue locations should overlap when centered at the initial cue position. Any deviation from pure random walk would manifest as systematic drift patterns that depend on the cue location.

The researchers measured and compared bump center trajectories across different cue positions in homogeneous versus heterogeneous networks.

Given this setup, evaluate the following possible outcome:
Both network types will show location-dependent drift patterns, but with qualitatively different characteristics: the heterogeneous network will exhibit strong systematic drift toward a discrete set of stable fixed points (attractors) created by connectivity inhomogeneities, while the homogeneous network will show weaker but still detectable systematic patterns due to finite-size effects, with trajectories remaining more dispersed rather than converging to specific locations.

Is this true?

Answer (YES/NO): NO